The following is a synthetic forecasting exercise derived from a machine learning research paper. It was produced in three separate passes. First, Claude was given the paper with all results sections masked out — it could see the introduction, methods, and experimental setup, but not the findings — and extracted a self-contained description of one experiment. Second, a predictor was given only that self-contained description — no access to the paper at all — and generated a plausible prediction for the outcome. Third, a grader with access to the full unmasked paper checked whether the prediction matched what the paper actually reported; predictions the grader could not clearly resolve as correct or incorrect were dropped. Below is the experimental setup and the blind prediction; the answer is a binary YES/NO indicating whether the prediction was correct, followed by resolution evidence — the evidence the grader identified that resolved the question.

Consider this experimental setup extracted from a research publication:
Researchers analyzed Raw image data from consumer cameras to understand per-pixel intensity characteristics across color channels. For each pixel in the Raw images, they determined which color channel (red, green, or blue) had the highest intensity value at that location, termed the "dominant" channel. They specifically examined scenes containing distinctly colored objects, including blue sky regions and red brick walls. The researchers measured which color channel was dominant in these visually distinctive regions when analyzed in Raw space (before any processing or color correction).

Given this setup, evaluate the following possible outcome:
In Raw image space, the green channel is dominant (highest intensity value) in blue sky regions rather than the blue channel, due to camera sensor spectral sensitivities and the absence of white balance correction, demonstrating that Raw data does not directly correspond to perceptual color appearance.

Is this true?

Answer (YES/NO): YES